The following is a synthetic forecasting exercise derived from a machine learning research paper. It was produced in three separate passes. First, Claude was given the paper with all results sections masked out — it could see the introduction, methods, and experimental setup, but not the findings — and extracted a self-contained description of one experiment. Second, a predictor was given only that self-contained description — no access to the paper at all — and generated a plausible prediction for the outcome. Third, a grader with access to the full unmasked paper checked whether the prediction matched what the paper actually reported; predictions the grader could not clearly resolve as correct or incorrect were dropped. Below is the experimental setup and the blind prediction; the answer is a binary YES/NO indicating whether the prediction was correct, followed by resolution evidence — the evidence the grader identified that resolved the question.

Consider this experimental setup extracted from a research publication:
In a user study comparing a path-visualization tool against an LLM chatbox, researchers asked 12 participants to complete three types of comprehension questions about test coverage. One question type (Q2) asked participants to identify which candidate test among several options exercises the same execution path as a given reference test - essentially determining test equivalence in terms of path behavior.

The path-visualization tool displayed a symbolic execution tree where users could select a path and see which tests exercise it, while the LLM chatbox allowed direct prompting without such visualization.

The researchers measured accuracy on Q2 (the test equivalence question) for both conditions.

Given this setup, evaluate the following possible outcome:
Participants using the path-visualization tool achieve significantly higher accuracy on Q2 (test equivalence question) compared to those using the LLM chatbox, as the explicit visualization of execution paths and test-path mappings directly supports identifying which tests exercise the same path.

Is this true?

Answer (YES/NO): NO